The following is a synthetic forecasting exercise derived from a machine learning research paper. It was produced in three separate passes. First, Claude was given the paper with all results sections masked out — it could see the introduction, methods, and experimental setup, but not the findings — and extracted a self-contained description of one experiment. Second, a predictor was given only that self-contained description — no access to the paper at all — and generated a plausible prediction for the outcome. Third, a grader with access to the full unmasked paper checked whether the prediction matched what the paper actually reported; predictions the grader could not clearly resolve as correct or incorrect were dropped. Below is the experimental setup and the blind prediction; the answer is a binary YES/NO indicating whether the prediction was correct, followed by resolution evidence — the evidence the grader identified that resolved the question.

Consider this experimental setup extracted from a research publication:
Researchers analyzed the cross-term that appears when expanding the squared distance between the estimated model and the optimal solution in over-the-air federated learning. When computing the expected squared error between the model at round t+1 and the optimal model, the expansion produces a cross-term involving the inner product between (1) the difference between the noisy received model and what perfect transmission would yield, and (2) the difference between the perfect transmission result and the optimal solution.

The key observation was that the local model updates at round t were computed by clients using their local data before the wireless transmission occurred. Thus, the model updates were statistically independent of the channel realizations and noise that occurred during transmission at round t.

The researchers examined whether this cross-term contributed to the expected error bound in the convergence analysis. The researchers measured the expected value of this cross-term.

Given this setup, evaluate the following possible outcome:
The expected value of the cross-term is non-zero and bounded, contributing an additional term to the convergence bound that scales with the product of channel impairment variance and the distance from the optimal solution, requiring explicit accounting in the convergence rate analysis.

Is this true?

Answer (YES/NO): NO